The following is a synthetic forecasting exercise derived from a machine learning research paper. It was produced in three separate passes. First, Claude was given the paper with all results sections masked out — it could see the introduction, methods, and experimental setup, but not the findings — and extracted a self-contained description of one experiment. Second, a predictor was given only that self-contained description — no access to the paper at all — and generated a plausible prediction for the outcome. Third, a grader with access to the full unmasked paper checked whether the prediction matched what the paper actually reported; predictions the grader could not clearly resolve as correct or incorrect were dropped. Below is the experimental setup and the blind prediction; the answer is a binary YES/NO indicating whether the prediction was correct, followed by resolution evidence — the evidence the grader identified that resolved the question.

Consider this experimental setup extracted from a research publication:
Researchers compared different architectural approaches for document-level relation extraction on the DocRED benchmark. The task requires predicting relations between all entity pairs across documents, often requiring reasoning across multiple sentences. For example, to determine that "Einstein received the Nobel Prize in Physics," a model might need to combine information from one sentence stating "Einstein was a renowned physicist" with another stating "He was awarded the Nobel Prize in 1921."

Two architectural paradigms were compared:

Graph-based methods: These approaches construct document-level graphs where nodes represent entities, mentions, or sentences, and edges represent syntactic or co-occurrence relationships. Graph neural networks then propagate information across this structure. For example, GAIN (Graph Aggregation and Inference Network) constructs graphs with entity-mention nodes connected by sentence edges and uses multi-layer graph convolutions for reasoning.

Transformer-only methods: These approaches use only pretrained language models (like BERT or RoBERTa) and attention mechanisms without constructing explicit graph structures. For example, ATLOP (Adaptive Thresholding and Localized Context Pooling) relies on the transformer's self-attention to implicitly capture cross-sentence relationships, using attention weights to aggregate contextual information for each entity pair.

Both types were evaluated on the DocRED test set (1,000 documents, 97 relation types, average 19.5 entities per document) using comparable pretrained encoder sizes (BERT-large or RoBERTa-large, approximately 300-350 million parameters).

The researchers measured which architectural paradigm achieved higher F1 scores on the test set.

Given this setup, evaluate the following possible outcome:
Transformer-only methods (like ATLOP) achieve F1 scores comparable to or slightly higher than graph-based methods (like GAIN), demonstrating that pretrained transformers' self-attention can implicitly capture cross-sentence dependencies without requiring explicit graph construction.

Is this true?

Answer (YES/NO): YES